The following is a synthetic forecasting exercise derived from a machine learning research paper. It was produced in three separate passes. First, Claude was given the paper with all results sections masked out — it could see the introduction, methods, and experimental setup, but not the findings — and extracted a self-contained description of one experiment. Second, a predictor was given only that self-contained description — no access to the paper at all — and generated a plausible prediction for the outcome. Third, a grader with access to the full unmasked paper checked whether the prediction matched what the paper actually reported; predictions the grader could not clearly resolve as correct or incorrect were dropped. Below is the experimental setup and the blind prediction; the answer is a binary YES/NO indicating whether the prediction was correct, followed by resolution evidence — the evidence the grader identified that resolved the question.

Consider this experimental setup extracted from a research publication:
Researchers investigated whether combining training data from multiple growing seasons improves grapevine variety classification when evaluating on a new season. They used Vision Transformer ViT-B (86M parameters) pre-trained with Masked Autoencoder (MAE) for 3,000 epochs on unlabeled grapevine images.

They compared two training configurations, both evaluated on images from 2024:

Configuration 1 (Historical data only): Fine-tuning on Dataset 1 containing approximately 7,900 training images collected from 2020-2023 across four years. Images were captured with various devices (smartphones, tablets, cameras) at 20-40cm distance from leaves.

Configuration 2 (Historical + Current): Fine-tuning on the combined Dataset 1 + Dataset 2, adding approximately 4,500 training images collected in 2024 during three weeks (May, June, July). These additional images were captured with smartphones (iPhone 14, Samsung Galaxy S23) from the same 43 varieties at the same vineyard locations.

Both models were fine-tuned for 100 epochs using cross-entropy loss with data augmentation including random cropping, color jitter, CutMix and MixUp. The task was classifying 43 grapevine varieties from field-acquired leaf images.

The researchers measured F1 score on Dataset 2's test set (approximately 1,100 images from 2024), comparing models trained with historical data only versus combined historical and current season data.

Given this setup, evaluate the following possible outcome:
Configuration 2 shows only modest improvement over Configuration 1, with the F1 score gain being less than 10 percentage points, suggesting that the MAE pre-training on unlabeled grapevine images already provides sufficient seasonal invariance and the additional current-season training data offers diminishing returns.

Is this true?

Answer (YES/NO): NO